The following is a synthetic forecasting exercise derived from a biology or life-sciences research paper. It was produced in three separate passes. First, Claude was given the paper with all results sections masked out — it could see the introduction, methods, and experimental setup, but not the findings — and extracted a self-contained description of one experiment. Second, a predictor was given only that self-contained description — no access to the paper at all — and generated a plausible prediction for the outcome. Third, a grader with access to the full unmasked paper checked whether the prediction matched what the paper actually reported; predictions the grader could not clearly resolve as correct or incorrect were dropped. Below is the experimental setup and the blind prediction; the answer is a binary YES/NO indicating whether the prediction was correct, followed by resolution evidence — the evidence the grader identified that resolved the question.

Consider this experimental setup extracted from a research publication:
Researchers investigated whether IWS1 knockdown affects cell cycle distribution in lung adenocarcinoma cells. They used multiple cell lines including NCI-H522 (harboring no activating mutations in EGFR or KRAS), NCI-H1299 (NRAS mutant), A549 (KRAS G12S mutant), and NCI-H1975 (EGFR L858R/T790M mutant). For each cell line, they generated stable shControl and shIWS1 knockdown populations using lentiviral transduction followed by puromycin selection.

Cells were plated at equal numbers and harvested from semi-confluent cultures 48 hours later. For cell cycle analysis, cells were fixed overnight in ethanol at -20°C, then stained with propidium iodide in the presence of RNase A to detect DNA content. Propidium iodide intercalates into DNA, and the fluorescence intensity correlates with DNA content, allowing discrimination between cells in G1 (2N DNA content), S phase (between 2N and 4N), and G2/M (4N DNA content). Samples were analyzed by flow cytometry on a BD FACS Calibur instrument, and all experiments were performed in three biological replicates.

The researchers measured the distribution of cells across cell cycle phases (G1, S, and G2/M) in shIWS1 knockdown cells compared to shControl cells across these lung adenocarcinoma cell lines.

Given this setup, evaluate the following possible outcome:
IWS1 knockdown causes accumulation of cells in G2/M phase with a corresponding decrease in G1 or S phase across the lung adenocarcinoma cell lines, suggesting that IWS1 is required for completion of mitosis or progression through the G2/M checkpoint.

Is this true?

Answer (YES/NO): YES